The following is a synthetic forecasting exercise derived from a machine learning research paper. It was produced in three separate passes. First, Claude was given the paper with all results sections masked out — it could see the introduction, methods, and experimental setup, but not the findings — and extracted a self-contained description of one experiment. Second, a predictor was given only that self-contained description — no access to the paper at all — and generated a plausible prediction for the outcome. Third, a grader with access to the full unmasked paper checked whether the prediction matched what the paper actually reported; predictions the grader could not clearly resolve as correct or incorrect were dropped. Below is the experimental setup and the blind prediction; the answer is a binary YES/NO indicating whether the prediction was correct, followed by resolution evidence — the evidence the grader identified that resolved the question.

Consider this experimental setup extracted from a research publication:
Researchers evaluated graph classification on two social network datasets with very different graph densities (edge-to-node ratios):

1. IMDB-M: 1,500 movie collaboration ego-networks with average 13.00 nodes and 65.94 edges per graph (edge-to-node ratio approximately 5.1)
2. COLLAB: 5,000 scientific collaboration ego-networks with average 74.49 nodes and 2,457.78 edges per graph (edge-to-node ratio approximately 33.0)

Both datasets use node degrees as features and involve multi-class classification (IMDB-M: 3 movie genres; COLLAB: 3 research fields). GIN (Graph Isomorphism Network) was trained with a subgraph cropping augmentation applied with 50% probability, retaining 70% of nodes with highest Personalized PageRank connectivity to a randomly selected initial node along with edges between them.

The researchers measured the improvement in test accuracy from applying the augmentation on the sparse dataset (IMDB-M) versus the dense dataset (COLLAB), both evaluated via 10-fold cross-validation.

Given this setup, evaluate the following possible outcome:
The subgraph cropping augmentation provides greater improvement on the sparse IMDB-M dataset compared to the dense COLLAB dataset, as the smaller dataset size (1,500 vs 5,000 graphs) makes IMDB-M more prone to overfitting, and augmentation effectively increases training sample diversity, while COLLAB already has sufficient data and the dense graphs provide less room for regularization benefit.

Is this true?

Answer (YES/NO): NO